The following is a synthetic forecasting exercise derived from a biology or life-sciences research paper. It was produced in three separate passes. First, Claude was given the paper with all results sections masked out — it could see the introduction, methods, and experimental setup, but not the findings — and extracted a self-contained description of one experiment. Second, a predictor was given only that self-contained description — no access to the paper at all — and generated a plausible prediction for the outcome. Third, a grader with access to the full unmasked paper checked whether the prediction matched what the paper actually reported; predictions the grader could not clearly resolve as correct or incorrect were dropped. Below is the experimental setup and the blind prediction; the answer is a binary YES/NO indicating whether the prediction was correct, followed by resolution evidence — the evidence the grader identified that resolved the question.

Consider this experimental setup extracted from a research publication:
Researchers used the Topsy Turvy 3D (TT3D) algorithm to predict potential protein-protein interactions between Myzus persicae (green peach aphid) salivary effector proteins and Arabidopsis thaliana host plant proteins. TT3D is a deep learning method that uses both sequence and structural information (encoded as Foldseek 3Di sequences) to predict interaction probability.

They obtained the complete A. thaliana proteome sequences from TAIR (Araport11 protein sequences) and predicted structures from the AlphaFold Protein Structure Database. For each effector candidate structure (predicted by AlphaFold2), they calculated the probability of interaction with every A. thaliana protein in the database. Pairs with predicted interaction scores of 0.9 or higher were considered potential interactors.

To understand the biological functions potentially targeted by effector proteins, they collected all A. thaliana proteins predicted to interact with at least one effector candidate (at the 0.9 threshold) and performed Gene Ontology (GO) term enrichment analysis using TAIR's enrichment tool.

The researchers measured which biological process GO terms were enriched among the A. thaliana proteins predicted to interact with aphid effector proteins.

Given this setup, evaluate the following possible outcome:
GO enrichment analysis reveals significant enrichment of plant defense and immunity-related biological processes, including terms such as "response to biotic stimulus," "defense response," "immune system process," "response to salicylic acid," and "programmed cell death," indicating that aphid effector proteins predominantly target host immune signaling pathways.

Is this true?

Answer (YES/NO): NO